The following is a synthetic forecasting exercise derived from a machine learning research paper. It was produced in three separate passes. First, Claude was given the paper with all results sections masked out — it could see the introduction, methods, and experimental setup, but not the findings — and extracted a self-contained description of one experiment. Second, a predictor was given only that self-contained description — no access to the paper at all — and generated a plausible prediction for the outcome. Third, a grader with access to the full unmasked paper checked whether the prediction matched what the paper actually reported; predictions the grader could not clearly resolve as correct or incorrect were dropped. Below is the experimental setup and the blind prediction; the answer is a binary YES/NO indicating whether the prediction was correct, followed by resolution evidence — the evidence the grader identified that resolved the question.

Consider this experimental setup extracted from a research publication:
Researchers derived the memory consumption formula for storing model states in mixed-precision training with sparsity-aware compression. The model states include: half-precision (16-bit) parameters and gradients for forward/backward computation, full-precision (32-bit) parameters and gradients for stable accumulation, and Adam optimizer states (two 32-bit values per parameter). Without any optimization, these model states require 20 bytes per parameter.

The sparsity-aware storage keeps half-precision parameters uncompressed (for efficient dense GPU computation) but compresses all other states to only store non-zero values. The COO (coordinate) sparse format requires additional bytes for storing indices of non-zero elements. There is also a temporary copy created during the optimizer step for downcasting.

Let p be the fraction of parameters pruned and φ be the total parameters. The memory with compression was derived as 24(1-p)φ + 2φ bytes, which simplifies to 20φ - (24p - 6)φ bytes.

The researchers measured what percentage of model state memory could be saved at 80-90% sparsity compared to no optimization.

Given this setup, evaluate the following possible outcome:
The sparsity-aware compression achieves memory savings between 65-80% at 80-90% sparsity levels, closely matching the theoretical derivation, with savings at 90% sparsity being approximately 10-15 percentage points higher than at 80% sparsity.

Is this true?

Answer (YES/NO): NO